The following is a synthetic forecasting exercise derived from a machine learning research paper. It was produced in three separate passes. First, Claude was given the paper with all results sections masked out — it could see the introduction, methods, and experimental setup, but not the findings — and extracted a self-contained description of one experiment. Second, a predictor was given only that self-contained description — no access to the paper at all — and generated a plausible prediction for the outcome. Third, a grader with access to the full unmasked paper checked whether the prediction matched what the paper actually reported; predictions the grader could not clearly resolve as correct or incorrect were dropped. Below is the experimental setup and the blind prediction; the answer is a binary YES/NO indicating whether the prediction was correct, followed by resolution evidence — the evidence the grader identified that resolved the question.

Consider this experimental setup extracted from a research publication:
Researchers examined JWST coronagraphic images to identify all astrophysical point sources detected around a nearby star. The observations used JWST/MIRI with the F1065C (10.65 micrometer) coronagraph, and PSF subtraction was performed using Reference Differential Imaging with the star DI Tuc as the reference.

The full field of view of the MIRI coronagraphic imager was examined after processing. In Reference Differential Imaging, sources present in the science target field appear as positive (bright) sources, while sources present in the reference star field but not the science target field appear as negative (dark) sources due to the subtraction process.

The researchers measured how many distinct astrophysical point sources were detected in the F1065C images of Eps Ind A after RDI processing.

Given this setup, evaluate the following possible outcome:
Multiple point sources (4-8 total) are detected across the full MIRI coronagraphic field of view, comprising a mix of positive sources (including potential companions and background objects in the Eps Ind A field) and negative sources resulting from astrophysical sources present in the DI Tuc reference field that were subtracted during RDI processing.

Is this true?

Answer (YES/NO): NO